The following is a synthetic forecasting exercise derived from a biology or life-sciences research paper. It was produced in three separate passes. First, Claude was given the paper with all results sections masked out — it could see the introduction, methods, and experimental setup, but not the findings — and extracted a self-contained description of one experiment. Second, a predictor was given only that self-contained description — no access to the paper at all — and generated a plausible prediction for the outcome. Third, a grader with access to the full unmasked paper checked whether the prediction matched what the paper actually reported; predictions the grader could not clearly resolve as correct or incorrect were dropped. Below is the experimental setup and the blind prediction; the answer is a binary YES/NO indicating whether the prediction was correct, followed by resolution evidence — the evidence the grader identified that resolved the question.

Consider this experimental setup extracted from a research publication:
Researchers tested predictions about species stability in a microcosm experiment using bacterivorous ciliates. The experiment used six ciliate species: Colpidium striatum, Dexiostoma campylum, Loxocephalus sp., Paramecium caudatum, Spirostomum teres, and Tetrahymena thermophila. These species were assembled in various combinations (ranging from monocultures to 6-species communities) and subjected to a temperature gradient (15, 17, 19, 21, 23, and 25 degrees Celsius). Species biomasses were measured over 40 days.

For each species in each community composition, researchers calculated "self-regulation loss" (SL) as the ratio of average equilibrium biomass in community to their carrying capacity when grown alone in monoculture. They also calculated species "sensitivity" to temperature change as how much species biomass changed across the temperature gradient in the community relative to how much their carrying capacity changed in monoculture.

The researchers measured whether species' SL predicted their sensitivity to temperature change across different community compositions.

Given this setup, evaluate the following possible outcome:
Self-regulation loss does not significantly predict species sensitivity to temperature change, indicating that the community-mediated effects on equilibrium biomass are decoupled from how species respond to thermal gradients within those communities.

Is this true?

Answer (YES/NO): NO